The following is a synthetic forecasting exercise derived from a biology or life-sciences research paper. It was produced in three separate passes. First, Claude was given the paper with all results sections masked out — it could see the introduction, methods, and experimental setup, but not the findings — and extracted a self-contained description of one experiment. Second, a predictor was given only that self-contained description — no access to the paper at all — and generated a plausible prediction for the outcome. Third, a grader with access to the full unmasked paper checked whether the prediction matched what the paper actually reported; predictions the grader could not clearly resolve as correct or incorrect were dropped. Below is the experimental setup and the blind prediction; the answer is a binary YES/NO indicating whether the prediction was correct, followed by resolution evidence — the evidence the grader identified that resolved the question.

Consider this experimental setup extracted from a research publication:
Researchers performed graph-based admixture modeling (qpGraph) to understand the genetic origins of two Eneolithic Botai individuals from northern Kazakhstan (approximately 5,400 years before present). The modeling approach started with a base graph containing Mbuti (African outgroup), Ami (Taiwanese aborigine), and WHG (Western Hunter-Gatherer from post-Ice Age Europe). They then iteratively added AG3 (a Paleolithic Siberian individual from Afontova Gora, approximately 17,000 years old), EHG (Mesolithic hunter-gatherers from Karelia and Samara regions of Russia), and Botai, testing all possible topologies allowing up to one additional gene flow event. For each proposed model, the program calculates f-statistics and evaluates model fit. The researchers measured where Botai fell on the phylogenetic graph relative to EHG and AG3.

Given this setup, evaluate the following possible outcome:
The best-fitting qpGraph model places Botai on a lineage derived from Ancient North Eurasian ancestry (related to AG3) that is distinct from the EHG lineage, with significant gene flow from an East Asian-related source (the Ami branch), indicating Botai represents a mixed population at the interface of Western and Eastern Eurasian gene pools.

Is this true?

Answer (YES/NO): NO